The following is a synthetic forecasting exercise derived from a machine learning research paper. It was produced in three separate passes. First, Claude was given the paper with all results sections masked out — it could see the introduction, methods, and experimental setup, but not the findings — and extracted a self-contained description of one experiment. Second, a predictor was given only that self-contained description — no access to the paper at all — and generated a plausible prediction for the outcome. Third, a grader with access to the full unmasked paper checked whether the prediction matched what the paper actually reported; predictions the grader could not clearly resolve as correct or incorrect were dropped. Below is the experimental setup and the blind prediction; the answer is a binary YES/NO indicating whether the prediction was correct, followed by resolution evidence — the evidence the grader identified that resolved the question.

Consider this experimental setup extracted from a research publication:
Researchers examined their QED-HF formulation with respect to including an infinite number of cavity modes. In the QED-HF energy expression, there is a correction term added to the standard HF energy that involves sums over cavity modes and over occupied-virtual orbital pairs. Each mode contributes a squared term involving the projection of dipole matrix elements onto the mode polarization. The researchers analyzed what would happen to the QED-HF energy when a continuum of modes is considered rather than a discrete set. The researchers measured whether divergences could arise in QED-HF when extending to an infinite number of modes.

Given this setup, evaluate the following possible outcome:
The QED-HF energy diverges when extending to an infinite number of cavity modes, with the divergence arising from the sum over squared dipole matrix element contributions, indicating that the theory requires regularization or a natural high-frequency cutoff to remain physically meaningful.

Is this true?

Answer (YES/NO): YES